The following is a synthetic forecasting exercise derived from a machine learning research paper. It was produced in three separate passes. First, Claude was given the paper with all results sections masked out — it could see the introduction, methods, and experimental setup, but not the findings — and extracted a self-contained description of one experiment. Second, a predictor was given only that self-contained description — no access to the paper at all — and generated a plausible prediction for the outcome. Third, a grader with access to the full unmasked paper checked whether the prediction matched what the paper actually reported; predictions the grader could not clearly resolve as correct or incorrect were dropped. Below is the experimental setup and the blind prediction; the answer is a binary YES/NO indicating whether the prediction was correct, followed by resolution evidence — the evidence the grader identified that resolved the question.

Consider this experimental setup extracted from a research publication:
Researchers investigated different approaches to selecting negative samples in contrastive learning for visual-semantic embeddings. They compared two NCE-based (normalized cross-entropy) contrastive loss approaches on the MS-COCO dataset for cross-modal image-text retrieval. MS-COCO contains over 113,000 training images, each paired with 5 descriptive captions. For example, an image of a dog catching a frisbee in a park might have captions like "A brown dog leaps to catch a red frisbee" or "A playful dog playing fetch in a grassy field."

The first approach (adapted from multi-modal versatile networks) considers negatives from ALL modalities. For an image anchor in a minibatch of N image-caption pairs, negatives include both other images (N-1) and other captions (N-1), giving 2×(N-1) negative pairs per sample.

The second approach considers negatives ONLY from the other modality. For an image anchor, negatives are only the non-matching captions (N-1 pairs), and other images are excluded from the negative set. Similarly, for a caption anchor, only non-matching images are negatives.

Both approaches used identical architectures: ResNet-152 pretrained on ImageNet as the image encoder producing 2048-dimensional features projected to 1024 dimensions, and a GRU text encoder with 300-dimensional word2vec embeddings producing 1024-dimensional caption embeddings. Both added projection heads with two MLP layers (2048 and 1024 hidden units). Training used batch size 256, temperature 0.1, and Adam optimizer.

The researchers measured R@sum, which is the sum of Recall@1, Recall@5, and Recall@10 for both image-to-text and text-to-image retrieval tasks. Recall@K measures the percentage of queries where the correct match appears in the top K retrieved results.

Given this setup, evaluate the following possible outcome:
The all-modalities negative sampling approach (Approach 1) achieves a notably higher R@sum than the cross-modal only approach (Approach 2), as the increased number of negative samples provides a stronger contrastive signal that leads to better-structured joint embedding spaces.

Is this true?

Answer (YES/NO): NO